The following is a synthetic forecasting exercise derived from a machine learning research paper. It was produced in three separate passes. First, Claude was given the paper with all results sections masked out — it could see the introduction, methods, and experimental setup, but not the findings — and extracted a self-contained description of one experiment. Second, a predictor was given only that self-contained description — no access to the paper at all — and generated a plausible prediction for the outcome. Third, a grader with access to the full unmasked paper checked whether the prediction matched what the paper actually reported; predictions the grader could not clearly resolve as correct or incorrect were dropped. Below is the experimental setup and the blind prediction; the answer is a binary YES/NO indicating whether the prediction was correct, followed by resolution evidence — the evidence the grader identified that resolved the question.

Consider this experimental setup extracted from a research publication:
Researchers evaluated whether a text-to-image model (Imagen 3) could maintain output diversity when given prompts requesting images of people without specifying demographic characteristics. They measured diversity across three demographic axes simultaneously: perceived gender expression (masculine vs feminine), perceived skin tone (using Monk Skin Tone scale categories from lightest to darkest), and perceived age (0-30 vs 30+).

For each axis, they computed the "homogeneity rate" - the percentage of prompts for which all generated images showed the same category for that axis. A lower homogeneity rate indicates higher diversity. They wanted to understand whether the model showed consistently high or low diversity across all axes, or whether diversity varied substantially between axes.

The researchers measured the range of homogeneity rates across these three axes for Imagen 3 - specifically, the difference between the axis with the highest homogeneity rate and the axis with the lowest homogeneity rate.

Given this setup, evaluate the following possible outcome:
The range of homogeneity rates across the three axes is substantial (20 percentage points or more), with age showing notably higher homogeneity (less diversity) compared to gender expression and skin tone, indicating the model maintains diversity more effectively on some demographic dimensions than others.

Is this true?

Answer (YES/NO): NO